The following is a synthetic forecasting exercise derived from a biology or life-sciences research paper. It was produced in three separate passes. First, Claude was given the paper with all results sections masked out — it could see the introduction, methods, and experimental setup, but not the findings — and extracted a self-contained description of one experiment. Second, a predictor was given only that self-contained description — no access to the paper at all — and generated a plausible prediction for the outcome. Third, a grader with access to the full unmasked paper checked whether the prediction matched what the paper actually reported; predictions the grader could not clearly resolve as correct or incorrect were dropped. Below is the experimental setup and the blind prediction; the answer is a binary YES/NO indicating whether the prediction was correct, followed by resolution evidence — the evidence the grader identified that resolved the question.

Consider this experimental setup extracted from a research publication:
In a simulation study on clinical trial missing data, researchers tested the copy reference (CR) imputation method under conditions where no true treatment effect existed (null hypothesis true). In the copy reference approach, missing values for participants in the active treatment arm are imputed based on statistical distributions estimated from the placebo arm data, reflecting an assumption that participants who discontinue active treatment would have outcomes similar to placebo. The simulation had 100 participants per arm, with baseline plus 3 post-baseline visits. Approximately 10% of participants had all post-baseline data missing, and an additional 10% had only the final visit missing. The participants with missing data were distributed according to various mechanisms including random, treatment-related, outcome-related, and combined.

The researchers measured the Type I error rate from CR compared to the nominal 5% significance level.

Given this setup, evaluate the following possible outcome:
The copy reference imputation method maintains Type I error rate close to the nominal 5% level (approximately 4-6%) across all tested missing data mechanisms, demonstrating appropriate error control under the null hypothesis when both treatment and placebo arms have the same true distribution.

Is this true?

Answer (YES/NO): NO